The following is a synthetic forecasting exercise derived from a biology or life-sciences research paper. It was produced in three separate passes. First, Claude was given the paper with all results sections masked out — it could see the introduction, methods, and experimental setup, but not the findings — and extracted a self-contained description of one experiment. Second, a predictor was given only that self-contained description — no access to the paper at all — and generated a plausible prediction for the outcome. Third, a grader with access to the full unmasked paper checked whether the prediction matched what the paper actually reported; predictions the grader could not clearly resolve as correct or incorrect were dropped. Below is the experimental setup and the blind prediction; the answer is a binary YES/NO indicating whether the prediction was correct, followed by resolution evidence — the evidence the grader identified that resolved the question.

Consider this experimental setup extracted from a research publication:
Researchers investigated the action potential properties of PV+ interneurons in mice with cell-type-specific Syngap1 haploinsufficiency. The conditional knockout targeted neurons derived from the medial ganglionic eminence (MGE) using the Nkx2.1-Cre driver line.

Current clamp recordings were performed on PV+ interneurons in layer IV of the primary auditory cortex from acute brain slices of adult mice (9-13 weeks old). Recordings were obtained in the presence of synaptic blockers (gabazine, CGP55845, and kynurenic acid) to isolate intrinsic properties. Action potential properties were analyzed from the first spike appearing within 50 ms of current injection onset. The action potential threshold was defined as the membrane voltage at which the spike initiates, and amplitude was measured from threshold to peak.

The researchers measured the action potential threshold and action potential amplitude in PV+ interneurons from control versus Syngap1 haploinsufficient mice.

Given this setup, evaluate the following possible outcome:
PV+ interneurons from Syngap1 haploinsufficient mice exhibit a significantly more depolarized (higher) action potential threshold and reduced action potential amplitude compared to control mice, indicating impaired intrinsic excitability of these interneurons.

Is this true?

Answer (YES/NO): NO